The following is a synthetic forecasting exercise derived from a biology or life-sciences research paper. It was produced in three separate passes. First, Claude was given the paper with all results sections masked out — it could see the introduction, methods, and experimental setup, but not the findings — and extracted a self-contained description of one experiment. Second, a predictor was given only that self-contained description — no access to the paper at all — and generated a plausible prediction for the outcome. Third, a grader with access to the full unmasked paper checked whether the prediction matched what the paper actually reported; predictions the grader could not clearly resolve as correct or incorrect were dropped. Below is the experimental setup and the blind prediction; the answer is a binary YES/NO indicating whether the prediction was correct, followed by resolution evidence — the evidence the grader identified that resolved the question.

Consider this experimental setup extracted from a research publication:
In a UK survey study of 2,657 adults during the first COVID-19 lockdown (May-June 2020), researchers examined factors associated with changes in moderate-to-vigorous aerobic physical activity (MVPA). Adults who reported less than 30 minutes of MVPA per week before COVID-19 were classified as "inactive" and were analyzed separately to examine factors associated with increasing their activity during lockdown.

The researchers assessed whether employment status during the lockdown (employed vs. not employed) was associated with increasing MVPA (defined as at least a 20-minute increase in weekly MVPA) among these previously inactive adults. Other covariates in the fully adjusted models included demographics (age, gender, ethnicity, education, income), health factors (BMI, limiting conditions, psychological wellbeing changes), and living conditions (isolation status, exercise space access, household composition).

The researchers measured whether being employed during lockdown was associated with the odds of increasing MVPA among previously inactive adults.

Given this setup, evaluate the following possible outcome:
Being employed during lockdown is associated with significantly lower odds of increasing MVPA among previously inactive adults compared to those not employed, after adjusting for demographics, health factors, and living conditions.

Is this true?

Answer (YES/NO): YES